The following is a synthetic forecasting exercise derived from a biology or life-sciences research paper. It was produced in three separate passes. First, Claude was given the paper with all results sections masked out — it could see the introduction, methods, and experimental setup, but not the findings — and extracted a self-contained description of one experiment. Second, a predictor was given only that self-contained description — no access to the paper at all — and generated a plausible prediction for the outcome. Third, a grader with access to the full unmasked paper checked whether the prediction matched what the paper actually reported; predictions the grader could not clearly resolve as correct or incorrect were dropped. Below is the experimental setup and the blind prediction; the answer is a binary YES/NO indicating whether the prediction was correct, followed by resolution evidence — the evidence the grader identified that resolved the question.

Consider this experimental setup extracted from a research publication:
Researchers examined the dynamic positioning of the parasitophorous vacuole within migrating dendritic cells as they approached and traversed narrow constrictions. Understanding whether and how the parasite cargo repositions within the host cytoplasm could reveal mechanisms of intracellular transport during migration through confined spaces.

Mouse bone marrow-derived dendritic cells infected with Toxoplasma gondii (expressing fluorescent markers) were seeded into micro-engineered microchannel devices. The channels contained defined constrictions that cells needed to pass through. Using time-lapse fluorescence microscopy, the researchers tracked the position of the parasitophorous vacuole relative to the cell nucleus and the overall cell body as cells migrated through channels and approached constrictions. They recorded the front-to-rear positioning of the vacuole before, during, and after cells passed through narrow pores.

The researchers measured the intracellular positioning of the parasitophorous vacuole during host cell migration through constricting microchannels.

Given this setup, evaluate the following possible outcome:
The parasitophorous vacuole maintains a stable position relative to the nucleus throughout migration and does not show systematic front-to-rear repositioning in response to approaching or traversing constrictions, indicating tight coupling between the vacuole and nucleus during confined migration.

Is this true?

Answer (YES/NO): NO